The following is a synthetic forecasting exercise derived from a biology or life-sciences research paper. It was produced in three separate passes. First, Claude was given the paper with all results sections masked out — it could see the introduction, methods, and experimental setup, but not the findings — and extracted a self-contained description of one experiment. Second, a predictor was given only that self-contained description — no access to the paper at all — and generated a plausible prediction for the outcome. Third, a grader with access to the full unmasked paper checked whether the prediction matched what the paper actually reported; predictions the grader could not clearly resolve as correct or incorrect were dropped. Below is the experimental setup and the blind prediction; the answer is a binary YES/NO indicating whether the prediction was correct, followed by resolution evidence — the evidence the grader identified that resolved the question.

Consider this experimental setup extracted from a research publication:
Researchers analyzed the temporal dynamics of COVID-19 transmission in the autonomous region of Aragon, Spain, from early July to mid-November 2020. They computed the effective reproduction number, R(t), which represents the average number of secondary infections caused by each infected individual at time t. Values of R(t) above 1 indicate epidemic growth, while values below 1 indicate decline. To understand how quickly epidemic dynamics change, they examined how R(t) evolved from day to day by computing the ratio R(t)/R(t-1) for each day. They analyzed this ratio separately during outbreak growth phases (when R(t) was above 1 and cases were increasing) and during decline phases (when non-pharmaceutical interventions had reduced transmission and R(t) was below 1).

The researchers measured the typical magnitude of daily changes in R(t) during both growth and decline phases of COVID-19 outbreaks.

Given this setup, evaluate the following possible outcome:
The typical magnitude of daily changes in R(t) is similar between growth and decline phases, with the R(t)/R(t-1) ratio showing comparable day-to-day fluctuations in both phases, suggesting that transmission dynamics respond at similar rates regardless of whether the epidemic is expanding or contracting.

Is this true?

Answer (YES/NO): YES